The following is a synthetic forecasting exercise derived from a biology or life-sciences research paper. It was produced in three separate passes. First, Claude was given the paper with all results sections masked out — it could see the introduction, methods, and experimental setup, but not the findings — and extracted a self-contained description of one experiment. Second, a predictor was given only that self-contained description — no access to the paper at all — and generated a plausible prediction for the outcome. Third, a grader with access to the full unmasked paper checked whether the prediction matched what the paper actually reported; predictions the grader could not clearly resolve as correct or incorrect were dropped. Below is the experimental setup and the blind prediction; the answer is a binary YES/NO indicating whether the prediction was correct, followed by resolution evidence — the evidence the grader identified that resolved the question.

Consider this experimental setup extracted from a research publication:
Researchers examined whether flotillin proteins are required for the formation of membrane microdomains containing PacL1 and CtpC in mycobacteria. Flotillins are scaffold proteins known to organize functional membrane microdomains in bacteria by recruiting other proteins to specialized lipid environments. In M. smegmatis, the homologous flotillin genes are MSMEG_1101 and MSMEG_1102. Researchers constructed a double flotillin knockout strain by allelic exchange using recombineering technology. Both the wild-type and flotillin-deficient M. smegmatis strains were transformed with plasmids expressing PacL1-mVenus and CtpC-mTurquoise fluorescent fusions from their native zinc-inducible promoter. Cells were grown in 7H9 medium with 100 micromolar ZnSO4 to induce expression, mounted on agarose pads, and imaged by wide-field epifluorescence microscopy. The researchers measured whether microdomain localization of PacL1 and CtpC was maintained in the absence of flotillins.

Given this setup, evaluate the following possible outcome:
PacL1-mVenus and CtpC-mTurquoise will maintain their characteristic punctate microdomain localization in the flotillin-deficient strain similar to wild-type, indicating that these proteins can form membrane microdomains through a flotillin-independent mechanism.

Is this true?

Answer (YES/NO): YES